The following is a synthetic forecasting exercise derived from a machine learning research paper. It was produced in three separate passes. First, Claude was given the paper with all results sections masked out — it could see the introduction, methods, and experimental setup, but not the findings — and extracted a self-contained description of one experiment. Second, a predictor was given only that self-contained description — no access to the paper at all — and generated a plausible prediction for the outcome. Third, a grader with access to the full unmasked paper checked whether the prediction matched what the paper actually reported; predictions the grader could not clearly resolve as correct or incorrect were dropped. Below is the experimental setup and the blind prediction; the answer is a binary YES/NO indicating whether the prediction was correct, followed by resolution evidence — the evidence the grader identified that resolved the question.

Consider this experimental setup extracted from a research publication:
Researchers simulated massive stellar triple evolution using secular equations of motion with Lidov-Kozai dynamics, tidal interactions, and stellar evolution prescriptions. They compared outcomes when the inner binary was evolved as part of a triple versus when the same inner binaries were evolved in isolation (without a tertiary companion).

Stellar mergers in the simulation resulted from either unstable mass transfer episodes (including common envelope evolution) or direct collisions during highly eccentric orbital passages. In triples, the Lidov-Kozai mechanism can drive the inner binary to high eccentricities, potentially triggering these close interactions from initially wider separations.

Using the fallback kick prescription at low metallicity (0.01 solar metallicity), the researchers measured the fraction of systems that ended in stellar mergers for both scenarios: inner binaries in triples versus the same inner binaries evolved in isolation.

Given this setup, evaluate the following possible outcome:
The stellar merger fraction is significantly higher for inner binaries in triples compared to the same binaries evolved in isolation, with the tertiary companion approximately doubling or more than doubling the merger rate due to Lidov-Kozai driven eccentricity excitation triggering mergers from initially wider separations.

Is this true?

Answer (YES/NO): NO